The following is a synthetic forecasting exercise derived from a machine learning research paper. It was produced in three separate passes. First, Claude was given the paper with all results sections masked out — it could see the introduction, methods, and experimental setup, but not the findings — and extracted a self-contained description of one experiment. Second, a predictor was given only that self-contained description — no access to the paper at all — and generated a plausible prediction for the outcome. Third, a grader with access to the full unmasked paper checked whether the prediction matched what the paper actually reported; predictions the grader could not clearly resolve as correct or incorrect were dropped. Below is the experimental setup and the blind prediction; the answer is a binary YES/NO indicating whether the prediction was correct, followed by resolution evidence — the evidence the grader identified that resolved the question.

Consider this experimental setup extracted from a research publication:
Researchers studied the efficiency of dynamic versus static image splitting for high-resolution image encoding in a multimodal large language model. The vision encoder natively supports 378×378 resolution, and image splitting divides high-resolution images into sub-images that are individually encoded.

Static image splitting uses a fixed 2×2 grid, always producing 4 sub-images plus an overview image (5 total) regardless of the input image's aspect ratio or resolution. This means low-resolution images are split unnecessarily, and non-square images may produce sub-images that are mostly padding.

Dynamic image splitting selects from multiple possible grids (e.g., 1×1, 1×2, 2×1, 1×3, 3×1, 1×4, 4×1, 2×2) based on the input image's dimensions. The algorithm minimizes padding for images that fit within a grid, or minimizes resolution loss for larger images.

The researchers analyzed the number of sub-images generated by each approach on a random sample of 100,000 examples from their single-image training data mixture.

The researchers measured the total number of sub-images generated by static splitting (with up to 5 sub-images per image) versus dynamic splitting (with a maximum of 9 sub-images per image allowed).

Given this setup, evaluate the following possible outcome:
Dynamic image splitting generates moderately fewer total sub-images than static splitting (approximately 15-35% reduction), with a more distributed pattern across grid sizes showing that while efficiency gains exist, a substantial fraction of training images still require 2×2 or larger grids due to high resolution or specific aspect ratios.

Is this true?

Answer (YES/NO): NO